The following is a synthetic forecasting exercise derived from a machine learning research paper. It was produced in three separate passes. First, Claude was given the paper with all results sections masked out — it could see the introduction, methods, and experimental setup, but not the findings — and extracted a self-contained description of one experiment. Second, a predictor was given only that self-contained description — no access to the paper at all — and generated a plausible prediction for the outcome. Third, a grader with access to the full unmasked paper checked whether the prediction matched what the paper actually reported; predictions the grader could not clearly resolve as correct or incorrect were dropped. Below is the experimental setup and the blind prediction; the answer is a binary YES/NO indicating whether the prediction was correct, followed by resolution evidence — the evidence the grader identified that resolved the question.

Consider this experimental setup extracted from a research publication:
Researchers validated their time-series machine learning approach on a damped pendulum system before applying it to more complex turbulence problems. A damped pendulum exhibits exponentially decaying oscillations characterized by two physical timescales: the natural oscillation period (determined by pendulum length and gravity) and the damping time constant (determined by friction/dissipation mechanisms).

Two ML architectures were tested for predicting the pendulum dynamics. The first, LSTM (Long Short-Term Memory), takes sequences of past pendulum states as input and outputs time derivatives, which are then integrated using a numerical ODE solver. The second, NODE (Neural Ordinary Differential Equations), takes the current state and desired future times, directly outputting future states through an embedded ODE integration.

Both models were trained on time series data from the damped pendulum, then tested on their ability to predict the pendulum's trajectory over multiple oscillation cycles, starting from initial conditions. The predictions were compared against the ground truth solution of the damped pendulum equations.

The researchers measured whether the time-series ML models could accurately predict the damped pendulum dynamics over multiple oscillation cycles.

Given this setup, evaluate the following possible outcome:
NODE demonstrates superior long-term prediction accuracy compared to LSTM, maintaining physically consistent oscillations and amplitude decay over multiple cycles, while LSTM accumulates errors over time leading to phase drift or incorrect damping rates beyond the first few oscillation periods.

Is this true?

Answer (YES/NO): NO